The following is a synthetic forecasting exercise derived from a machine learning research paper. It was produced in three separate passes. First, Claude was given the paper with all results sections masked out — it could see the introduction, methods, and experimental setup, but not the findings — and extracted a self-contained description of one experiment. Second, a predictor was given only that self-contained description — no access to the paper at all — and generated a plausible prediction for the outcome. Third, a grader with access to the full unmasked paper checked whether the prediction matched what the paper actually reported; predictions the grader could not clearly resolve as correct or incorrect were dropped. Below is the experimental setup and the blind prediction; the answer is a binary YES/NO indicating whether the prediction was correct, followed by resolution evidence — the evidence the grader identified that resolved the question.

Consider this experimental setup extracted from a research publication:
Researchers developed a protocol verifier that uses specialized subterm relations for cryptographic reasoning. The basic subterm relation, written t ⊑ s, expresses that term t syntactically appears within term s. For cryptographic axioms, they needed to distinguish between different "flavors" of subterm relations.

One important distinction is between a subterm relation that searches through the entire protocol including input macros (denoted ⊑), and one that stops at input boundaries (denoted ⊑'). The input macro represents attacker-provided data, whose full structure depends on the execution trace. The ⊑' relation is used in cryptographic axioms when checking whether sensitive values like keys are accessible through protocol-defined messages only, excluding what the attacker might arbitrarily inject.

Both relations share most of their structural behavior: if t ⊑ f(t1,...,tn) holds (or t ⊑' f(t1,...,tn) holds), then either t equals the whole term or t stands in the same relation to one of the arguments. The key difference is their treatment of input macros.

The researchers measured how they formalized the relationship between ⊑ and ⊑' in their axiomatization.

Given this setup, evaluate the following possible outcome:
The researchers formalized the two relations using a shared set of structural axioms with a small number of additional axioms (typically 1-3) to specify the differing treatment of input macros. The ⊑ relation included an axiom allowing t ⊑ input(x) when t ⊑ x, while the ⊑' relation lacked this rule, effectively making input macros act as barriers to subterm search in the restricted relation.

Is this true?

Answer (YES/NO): NO